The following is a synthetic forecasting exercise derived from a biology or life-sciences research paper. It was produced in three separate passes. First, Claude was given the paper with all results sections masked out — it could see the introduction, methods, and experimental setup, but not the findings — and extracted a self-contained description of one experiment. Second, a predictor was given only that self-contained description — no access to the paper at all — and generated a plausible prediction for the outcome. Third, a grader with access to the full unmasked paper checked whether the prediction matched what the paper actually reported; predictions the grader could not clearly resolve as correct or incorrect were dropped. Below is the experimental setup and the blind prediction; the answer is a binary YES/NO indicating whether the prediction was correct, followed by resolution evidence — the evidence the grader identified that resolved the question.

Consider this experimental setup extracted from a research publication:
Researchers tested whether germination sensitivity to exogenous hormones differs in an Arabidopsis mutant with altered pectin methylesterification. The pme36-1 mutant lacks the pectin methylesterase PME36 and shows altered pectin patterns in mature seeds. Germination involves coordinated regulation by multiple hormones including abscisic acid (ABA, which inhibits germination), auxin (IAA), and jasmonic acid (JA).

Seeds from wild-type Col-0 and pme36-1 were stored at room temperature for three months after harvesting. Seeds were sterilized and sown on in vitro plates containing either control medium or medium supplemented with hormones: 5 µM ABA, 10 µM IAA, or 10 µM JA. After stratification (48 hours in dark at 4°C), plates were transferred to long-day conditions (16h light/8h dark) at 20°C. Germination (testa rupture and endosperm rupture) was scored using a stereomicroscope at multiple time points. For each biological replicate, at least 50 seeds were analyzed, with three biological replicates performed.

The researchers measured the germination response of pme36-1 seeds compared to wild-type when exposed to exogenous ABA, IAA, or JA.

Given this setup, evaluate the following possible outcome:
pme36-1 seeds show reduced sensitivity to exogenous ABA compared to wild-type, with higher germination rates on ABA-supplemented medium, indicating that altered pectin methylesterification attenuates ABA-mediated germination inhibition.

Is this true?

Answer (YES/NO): NO